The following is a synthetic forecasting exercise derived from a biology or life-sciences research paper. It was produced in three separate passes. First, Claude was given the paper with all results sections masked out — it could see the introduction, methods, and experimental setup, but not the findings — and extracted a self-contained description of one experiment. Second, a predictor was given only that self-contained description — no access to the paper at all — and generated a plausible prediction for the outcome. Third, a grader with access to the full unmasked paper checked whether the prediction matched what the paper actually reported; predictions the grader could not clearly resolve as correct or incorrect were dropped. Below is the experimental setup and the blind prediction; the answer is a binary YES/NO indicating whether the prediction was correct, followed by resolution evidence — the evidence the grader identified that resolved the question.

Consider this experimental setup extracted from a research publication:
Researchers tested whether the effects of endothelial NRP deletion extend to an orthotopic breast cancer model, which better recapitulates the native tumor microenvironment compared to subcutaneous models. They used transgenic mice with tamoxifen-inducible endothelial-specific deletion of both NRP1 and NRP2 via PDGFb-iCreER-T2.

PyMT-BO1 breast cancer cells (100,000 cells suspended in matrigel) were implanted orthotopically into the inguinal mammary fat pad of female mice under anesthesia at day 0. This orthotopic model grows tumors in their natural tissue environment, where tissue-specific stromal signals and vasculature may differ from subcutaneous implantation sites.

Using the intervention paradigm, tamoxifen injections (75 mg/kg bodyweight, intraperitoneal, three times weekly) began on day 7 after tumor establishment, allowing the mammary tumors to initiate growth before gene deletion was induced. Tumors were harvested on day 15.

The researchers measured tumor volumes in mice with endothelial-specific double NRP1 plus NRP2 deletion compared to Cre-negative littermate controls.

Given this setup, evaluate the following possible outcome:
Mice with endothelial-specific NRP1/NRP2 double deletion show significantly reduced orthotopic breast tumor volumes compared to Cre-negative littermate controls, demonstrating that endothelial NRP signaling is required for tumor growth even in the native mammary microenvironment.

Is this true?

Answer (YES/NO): YES